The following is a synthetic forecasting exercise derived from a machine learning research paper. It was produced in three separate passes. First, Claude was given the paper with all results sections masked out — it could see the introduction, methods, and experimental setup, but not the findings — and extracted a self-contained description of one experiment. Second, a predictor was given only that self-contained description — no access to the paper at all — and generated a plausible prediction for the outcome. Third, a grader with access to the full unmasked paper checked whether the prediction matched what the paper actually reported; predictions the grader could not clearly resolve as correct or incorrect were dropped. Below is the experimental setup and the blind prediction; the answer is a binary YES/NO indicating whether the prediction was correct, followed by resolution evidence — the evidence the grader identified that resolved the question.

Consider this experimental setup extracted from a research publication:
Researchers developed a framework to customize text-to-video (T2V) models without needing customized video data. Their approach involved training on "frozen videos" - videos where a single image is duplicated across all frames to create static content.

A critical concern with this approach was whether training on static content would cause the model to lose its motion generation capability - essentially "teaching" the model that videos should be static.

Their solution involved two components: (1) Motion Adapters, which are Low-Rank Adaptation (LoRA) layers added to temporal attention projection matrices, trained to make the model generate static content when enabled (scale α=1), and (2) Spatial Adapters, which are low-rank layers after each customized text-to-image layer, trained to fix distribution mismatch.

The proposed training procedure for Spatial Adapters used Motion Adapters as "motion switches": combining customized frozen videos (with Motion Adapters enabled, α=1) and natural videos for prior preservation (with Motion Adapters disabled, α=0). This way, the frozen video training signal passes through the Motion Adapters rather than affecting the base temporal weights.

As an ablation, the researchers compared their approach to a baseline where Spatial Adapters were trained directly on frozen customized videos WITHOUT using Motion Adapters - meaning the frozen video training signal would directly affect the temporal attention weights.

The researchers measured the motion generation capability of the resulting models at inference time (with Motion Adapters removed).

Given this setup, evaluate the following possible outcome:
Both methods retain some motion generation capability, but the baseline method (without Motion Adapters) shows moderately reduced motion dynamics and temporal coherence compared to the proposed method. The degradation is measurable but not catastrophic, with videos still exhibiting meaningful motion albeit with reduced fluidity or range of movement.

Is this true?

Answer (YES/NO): NO